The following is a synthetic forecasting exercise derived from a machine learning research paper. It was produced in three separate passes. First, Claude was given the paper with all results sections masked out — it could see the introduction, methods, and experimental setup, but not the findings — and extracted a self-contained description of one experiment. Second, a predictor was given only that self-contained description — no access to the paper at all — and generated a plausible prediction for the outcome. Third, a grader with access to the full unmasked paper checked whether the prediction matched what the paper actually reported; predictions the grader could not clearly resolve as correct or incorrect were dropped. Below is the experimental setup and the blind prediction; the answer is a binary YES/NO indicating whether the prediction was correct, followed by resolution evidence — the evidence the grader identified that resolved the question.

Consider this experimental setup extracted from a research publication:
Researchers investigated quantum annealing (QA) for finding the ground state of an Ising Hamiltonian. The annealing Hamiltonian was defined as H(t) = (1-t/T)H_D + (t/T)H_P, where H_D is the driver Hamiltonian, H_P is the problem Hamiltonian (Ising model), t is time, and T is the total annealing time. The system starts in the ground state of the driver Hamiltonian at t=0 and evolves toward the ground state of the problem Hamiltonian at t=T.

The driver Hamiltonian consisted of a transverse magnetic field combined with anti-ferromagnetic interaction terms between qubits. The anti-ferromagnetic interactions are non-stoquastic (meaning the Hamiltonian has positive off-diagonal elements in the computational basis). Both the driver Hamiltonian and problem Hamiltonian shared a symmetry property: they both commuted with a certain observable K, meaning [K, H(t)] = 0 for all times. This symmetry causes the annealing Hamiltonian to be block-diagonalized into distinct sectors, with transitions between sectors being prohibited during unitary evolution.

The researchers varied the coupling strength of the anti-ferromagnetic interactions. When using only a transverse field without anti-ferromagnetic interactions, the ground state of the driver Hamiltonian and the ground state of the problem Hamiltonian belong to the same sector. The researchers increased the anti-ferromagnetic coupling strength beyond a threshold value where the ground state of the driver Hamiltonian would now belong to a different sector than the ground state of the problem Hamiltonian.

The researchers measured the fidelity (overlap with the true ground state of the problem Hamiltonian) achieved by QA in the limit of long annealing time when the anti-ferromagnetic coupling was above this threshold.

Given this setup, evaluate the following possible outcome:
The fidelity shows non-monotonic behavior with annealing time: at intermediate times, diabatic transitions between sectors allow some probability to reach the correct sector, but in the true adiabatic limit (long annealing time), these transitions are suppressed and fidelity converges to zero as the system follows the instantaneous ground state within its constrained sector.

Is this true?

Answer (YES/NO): NO